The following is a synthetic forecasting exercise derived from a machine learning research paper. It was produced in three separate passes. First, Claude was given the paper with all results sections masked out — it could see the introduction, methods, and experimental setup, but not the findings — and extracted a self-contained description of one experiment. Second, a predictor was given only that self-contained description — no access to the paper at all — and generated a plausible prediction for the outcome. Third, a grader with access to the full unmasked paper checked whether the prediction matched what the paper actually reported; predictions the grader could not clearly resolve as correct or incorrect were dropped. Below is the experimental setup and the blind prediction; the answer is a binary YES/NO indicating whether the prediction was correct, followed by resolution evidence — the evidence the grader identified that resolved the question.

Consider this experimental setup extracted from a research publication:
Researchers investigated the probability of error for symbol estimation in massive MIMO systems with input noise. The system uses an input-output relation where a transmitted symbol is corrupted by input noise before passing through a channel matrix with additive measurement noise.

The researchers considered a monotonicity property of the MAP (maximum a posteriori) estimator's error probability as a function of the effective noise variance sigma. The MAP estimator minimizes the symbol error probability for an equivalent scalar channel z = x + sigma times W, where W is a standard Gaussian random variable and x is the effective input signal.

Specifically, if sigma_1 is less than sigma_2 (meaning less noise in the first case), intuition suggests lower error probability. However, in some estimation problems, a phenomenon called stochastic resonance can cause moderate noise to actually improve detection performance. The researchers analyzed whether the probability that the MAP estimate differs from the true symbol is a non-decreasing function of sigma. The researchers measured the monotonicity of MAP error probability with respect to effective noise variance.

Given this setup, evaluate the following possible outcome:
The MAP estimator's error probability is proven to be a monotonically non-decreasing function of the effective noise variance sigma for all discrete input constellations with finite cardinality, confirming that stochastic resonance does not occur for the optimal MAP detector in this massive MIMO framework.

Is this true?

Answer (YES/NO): YES